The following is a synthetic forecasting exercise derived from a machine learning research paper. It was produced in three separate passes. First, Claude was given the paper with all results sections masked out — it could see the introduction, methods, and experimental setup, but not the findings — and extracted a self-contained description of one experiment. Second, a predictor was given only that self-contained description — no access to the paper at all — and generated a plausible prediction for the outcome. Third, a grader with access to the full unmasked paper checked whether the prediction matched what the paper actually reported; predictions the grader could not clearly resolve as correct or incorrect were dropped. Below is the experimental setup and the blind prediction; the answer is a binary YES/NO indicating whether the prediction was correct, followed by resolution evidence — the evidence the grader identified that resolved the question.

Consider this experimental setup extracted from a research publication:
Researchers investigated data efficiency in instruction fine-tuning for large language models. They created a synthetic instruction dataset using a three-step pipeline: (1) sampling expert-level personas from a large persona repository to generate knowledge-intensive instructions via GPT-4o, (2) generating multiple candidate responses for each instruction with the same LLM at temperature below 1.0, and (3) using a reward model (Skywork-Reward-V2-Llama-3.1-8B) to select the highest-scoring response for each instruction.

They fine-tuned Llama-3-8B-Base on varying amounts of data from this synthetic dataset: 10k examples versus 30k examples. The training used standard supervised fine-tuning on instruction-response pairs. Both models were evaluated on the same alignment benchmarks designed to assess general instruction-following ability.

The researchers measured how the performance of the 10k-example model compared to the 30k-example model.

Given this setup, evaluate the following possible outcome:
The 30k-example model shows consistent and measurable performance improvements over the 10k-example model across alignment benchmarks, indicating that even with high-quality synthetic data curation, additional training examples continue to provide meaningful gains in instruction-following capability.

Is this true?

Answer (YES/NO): NO